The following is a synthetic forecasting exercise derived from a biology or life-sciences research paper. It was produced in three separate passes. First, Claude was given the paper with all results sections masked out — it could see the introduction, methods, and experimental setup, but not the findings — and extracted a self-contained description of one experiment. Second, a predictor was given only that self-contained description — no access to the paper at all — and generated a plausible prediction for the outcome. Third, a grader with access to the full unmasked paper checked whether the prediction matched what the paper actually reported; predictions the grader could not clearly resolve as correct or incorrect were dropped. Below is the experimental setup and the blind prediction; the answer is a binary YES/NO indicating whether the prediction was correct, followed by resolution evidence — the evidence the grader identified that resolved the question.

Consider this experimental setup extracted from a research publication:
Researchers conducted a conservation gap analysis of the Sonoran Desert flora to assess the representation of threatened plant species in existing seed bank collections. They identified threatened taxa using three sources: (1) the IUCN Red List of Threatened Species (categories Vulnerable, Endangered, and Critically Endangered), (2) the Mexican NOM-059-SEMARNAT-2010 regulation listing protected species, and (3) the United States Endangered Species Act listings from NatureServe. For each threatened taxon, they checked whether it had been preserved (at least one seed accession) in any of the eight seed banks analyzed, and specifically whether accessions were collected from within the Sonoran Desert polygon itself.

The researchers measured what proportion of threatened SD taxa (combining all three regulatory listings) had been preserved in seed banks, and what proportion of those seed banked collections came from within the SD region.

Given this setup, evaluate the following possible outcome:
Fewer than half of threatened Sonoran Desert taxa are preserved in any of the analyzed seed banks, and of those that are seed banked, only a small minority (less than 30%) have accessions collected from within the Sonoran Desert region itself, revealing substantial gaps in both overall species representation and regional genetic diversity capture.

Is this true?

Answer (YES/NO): NO